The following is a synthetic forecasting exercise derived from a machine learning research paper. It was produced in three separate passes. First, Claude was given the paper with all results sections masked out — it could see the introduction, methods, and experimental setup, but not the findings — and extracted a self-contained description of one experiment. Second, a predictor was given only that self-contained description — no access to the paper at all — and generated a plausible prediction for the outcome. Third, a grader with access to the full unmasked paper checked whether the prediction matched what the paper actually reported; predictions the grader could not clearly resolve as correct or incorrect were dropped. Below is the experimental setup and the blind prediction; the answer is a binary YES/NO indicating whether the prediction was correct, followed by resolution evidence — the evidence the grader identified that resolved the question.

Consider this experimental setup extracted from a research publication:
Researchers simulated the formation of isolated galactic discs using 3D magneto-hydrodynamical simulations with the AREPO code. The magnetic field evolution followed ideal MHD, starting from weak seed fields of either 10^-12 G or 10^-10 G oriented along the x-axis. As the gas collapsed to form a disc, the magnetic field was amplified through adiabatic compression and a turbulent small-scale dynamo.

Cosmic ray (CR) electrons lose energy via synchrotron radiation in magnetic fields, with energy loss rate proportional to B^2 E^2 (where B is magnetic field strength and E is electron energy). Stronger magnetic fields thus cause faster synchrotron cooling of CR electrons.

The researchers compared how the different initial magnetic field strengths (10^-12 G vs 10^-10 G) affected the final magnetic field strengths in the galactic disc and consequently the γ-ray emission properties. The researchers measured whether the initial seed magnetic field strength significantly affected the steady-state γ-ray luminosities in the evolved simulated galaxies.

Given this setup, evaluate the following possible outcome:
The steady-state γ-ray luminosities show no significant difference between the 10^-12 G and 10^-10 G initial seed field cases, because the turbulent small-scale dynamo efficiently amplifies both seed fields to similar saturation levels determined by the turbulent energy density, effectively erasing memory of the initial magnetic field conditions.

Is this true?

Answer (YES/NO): YES